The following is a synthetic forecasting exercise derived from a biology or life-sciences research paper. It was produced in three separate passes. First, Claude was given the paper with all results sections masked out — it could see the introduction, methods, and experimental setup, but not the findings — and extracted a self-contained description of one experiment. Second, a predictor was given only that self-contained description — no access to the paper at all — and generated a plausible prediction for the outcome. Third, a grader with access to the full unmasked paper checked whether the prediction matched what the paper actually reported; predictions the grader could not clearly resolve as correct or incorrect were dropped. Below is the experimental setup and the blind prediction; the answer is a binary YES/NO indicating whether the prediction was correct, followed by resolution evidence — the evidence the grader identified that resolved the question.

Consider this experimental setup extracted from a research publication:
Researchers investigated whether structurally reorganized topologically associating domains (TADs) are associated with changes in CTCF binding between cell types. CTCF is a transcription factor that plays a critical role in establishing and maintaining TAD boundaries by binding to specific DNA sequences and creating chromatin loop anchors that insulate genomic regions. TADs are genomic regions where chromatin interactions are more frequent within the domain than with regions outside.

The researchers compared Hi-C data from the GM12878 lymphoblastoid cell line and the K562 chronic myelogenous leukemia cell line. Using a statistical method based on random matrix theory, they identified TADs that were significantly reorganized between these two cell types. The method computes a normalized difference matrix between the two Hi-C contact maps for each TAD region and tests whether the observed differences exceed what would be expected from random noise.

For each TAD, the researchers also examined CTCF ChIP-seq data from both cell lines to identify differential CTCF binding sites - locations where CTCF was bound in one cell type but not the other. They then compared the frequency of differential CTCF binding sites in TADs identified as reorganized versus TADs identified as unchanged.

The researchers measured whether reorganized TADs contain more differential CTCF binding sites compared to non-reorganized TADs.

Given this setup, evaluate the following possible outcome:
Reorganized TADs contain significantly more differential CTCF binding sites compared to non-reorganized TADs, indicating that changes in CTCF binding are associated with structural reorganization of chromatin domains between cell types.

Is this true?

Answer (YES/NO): NO